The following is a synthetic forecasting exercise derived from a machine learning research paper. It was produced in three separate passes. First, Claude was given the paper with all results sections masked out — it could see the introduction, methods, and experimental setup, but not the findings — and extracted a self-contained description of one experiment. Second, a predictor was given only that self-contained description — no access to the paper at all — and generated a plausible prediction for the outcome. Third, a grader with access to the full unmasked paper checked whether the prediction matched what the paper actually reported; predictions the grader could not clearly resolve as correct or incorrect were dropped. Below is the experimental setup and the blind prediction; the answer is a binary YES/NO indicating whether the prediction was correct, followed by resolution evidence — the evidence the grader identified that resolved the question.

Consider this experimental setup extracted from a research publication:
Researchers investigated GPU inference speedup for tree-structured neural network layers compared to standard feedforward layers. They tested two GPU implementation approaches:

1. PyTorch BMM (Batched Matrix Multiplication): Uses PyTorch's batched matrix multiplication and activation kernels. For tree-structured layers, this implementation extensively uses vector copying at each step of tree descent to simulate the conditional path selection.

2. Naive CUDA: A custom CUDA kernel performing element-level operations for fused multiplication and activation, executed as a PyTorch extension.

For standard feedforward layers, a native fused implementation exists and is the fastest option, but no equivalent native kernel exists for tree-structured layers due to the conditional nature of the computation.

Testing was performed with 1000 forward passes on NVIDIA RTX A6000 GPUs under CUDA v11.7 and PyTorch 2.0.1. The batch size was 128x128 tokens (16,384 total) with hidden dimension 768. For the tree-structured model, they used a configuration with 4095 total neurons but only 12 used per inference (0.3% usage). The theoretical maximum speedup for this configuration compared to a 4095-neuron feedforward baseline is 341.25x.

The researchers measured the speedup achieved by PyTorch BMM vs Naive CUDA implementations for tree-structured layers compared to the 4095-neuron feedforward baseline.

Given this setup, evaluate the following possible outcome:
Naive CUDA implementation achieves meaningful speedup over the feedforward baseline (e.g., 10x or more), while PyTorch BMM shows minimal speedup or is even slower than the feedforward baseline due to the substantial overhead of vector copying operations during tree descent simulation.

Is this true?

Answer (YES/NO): NO